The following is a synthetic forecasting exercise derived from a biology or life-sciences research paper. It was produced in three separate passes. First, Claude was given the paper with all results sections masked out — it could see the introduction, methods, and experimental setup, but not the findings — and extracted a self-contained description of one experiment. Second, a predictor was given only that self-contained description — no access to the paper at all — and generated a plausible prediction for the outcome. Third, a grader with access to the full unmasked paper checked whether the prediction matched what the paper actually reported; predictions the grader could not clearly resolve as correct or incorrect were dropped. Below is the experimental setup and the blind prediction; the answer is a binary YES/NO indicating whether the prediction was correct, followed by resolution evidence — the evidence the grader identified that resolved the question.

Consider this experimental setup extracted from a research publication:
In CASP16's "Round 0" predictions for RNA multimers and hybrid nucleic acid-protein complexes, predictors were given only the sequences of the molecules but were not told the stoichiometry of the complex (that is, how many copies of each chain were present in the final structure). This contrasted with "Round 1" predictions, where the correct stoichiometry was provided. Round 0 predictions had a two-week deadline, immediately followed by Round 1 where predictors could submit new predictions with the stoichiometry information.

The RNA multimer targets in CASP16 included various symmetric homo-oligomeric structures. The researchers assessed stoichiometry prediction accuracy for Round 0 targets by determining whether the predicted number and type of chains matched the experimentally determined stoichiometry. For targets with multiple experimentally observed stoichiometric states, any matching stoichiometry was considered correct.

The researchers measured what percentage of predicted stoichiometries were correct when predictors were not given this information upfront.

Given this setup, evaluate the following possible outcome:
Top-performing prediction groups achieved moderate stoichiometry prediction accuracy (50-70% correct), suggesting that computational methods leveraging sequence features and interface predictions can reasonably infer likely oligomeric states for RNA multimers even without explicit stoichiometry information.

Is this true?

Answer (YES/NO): NO